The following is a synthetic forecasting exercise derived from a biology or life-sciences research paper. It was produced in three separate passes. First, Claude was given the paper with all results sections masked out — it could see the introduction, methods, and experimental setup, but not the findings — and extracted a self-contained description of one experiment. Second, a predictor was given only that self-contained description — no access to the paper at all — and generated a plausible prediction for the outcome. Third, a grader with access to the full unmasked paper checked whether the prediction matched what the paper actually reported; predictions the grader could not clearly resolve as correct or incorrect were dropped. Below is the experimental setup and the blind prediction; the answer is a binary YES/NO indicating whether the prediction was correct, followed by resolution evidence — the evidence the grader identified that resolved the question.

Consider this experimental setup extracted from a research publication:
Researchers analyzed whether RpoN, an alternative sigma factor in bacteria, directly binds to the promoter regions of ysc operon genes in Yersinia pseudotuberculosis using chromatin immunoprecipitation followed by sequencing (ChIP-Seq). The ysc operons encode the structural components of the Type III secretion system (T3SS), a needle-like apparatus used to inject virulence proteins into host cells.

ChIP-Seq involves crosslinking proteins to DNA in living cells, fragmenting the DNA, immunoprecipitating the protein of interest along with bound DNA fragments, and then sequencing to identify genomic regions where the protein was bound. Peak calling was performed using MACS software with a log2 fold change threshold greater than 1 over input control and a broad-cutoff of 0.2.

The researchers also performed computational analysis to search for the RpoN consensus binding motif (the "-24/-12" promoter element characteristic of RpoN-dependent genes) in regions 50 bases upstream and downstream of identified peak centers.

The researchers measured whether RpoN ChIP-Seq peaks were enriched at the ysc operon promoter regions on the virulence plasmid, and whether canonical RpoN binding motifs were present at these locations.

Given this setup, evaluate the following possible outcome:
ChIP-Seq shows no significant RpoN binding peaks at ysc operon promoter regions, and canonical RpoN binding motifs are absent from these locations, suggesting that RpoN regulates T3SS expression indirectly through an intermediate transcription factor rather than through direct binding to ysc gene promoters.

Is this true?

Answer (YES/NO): YES